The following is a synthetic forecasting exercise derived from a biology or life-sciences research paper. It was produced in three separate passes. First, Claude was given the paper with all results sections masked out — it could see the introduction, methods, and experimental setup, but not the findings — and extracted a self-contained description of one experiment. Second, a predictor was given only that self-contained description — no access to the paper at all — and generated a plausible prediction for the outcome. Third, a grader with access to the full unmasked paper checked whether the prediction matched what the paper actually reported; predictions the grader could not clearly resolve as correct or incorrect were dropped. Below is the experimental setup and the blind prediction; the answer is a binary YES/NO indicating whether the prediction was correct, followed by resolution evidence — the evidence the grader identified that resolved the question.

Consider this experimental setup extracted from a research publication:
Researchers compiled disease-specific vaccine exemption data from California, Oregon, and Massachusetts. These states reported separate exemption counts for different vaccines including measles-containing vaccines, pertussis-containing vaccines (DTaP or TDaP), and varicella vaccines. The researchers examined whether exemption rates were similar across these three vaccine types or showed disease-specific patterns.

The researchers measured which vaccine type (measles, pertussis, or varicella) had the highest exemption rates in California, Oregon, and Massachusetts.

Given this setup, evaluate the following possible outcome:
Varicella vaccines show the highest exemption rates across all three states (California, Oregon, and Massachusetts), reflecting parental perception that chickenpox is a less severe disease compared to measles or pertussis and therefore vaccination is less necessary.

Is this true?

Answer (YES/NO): NO